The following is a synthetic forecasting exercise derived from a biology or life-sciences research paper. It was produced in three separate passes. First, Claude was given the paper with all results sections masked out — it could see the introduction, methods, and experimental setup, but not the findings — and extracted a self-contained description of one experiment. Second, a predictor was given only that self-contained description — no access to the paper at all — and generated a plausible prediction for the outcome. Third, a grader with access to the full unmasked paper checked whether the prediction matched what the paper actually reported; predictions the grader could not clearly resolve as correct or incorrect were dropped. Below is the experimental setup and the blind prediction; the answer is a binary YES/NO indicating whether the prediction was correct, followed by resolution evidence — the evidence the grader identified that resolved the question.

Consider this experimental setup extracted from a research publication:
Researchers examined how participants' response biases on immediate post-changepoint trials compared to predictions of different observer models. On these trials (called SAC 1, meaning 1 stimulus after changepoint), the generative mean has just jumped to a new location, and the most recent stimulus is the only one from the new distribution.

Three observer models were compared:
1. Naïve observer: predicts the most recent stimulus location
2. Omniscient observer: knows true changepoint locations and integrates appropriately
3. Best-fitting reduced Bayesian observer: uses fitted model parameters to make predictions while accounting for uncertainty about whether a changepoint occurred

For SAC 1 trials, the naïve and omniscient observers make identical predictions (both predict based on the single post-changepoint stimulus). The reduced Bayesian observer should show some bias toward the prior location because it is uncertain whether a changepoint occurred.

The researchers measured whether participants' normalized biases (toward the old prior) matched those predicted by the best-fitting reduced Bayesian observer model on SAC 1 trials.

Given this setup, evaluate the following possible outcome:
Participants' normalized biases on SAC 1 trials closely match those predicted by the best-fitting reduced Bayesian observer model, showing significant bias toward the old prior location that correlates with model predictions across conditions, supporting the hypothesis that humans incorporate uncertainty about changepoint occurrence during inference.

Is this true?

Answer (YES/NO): NO